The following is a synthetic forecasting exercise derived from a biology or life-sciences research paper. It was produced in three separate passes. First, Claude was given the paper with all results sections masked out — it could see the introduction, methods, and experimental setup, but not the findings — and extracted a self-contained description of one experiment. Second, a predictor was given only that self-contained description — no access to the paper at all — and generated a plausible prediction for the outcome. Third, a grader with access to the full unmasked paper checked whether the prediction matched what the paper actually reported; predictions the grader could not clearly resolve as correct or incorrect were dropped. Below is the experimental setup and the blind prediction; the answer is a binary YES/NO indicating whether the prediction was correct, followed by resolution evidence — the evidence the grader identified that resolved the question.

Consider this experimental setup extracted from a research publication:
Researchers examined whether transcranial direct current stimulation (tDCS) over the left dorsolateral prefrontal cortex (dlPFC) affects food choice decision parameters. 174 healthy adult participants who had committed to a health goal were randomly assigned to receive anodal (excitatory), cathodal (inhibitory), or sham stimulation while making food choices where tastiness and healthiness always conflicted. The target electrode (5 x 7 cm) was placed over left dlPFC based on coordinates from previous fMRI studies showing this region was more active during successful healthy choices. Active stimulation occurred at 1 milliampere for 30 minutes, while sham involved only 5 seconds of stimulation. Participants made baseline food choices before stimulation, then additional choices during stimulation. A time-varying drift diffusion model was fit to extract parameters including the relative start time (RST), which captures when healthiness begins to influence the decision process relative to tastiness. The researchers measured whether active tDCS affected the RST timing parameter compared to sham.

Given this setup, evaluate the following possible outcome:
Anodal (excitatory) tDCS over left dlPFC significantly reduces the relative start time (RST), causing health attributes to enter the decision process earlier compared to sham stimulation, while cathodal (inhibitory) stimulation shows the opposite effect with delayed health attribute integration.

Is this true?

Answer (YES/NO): NO